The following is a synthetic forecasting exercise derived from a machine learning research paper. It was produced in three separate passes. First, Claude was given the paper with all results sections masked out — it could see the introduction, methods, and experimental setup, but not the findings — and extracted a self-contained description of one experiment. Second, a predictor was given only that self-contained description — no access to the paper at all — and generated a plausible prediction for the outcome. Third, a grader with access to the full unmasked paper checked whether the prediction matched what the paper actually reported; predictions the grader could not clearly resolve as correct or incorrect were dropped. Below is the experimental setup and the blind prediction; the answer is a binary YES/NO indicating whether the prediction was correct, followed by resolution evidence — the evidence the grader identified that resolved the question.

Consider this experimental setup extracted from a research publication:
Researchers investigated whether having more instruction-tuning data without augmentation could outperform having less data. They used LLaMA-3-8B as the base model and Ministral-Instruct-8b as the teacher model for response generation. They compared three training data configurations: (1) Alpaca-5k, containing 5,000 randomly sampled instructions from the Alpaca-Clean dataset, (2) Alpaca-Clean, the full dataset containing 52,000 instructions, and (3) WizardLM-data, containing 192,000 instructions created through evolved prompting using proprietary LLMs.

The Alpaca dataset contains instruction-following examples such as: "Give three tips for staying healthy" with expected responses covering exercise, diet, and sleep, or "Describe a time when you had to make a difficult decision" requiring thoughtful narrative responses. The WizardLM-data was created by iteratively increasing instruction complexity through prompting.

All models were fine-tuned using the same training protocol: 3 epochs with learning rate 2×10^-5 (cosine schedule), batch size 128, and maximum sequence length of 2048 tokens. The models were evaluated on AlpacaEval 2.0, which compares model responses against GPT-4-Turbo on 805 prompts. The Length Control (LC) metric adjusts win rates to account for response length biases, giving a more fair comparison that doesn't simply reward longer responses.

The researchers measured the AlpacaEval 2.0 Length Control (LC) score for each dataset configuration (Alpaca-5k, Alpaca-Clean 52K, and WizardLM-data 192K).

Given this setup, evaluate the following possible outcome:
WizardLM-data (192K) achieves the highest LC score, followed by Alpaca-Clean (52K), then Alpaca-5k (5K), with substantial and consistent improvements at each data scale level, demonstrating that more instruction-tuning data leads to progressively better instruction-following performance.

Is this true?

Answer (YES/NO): NO